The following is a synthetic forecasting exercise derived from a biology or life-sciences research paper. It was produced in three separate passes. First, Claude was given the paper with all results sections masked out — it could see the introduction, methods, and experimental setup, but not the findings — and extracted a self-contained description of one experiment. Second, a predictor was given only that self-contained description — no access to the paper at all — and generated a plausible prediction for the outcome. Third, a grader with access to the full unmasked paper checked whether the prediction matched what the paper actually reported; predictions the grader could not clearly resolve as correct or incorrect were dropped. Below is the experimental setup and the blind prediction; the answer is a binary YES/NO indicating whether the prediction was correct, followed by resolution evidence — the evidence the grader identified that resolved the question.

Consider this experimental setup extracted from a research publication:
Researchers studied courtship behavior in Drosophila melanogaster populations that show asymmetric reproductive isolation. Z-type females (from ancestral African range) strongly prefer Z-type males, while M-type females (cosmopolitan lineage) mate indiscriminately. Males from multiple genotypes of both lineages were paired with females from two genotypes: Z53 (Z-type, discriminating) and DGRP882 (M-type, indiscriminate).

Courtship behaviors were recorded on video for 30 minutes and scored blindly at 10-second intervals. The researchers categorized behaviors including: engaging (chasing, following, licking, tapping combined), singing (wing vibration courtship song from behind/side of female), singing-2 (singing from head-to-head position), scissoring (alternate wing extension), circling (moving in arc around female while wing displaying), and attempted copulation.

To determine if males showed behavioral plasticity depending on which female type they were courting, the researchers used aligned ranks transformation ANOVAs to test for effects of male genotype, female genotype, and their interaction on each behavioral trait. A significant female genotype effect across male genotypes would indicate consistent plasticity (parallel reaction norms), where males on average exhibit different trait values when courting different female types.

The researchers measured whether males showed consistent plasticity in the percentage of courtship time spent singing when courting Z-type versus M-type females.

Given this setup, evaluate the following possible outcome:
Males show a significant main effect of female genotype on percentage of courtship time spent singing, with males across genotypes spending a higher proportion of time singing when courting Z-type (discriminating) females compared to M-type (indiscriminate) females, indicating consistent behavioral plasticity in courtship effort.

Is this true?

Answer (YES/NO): NO